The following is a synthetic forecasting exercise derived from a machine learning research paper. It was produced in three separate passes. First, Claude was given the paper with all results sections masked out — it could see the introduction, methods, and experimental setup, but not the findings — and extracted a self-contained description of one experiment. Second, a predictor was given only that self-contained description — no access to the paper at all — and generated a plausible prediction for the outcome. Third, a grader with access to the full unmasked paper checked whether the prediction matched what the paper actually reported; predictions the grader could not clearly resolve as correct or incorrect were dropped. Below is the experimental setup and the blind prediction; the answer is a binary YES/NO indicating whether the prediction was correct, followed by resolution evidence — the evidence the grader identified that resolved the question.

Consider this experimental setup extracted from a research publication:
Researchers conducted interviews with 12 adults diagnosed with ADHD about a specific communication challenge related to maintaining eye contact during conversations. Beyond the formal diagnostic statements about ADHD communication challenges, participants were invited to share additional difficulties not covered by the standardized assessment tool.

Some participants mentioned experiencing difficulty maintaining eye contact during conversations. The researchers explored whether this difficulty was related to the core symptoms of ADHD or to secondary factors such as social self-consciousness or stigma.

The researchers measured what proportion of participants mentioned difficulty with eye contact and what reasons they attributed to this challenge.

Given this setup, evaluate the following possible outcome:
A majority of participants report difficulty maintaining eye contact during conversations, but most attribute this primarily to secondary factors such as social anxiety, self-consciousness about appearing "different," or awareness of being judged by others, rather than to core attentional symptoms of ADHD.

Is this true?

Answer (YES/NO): NO